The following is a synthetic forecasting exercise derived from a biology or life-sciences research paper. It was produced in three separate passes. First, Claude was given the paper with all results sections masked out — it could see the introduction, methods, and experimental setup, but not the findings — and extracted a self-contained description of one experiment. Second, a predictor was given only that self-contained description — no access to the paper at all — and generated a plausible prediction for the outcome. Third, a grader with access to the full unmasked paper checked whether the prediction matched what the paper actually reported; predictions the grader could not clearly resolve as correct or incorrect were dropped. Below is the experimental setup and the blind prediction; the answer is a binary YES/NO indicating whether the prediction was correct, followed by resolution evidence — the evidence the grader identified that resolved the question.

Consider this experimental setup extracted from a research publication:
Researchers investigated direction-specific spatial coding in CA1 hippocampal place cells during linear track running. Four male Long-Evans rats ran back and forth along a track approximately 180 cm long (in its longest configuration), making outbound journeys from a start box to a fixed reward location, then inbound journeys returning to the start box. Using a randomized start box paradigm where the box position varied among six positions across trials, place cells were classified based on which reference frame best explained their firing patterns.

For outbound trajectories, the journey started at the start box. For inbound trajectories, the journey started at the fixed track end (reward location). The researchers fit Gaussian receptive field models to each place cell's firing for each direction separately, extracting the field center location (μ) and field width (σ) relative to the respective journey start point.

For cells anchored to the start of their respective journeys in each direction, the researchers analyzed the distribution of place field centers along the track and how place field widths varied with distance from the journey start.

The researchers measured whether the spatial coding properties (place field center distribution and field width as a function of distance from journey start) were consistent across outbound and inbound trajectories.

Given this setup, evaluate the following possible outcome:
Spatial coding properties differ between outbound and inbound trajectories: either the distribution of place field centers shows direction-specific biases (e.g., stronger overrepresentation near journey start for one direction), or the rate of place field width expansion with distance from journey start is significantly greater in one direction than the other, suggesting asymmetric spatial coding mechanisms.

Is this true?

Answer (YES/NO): NO